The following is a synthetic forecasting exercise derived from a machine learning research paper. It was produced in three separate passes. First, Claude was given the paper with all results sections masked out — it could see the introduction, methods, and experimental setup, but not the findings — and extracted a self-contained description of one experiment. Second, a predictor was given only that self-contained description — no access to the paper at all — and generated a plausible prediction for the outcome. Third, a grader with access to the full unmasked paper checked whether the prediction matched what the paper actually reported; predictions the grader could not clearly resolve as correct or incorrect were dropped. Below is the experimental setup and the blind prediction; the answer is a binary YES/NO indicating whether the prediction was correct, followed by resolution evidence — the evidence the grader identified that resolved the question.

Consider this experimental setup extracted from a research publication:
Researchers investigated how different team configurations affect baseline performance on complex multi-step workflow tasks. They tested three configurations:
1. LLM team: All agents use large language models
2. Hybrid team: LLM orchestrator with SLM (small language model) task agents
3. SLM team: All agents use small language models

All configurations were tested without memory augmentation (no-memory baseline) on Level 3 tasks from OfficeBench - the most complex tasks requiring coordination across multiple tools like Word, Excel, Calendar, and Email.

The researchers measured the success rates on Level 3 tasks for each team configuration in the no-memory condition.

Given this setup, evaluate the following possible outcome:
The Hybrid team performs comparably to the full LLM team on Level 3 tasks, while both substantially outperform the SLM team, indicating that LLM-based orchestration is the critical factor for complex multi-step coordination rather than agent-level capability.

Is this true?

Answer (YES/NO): NO